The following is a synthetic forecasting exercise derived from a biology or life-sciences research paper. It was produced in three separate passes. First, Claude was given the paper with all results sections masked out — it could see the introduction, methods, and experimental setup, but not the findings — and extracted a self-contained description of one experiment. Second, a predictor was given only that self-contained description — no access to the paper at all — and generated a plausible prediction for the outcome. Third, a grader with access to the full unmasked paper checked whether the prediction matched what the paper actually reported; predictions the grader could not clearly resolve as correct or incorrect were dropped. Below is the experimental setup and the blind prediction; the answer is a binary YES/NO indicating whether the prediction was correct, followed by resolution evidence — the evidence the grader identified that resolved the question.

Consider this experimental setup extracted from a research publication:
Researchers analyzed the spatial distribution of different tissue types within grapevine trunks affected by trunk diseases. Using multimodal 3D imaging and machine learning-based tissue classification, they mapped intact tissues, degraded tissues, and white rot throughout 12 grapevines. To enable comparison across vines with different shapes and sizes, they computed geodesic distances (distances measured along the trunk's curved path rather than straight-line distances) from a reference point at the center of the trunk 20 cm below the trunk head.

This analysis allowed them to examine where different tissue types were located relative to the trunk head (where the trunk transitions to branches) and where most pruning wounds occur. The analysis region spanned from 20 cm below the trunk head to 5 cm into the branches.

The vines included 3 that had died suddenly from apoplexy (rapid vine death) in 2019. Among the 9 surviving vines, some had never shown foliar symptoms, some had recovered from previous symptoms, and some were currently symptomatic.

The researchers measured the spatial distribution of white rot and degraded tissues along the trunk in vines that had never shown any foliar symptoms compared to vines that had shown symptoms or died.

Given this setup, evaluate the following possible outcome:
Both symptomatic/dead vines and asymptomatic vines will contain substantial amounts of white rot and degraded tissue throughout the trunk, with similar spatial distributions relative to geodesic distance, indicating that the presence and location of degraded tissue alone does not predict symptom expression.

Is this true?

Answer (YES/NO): NO